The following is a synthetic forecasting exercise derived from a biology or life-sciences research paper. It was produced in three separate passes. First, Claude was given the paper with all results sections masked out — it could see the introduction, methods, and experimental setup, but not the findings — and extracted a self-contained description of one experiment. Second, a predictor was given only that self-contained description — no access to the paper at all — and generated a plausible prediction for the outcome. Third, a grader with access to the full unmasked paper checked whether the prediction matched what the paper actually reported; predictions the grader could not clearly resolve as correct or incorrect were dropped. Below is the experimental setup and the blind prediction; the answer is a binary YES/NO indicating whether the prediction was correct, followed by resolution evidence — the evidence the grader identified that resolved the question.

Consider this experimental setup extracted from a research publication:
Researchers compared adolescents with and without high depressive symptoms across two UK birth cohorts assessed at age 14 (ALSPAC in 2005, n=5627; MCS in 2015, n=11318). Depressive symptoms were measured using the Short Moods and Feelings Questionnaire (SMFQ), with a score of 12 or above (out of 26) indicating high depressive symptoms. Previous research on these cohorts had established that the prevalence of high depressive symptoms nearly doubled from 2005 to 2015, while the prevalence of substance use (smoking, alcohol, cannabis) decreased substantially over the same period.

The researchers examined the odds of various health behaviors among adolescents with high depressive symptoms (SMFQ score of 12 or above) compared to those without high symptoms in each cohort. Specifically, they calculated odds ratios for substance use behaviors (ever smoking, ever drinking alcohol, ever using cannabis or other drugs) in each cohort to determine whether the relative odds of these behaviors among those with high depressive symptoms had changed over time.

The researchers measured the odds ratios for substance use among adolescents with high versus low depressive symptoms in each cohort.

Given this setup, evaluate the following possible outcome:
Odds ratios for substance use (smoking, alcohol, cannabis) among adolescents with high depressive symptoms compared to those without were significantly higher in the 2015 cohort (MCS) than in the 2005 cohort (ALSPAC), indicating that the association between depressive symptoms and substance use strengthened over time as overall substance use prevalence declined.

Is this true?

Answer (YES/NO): YES